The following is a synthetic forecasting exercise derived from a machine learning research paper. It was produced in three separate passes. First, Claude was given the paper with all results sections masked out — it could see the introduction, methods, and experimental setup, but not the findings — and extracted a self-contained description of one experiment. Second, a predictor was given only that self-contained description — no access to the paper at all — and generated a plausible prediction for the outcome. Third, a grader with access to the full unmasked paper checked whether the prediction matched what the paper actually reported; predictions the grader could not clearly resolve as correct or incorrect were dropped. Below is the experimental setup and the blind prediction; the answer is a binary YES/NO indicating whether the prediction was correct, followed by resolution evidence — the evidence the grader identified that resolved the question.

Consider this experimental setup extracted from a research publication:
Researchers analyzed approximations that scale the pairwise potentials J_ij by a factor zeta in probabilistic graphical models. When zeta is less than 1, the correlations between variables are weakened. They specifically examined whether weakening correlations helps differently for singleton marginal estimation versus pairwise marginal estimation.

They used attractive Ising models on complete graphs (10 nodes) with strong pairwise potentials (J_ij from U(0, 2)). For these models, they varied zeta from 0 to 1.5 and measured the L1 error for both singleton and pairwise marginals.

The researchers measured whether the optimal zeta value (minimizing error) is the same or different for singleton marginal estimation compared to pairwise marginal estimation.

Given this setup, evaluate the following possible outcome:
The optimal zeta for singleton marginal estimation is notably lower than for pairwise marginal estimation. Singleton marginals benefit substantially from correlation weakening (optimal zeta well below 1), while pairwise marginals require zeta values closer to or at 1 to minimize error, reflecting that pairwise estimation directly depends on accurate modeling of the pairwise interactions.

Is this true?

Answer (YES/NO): YES